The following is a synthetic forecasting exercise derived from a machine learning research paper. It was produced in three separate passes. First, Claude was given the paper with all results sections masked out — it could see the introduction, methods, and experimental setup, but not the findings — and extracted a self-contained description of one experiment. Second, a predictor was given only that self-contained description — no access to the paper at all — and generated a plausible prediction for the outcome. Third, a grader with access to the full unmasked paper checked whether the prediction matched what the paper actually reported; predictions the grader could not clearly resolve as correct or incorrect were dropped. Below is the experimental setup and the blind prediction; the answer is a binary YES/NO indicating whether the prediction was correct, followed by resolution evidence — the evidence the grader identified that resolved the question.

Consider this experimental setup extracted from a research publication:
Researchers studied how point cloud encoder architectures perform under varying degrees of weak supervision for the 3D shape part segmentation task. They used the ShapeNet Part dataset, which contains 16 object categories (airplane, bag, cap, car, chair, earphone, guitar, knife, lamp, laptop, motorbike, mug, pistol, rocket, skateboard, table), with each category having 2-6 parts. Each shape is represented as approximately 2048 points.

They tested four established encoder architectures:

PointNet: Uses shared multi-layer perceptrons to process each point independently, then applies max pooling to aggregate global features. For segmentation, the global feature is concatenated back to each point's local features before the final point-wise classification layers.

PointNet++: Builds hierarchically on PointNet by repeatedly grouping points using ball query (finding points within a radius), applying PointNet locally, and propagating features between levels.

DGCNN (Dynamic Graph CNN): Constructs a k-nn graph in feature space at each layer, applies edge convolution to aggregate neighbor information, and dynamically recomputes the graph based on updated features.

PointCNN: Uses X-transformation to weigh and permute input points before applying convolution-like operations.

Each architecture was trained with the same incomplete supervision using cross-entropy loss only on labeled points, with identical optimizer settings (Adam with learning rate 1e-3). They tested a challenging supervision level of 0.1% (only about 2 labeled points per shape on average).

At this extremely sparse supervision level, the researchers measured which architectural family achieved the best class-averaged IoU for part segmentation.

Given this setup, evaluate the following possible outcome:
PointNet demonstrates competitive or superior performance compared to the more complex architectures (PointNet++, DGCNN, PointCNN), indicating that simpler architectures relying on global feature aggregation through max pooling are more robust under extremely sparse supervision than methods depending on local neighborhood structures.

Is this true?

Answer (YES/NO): NO